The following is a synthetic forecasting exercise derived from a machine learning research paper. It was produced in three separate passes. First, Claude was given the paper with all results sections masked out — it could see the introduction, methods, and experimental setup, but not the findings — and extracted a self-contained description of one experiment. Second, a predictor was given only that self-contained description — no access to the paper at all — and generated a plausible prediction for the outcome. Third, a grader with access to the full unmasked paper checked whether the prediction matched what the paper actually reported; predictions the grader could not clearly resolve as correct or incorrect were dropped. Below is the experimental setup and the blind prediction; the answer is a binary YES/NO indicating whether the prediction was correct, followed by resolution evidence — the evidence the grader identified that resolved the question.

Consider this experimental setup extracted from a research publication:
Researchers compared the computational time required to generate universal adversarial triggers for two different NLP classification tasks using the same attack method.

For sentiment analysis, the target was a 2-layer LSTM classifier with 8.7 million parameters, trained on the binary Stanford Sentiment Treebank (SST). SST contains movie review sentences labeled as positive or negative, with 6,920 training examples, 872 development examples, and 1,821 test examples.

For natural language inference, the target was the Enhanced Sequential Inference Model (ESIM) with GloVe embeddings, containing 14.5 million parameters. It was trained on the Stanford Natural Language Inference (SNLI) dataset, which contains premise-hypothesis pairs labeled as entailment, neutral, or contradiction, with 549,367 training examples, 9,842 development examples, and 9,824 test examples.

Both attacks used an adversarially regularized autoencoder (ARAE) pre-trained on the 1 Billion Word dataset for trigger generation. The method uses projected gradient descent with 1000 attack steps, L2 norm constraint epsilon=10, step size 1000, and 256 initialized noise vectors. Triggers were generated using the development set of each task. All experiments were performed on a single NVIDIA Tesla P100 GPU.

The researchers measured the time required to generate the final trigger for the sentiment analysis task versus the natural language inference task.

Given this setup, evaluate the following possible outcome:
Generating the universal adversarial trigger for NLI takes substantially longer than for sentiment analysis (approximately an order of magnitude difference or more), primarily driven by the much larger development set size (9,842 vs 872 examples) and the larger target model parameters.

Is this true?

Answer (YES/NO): YES